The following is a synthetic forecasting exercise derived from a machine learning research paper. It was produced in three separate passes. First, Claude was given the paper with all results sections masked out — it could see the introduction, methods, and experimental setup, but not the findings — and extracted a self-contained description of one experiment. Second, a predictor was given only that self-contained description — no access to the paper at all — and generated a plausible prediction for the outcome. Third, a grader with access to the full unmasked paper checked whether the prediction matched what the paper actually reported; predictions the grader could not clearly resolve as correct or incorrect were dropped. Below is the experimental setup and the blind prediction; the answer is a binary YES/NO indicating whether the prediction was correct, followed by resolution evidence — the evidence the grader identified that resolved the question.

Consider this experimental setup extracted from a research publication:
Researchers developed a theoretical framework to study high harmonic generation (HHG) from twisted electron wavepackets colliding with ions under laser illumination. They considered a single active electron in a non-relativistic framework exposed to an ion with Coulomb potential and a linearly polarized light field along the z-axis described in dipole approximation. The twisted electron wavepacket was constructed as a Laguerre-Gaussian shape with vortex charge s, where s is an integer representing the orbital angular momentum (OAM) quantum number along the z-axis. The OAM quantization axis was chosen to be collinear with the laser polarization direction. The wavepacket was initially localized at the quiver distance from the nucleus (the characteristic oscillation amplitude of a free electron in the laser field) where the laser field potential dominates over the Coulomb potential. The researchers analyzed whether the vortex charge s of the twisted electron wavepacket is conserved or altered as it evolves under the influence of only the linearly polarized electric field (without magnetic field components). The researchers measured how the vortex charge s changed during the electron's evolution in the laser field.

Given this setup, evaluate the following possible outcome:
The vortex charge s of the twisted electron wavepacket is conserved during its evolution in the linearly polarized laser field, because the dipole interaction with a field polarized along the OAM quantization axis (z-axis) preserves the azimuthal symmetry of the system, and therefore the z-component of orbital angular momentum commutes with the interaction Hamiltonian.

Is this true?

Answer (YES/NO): YES